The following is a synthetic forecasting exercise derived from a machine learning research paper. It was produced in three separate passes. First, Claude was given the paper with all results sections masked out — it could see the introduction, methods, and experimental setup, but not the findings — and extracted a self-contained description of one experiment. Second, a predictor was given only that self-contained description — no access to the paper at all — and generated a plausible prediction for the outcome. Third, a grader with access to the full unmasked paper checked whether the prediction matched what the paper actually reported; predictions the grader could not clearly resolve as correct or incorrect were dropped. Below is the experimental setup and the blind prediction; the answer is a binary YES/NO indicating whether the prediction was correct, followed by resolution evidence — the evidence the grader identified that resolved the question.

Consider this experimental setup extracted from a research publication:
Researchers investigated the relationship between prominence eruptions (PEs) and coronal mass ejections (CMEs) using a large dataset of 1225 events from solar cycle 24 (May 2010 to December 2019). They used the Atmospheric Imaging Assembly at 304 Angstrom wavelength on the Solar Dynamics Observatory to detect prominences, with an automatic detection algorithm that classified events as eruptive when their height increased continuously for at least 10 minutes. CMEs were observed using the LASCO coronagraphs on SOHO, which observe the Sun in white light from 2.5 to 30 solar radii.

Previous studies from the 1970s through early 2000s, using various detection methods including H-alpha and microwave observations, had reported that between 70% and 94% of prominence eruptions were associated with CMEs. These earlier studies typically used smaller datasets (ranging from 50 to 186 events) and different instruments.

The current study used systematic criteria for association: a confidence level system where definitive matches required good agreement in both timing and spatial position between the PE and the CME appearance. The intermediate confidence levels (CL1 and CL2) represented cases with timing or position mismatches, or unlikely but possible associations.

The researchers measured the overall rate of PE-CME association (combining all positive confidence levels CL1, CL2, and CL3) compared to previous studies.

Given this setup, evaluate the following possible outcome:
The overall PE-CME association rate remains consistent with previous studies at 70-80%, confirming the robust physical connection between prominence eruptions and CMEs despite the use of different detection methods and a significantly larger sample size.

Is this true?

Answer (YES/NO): NO